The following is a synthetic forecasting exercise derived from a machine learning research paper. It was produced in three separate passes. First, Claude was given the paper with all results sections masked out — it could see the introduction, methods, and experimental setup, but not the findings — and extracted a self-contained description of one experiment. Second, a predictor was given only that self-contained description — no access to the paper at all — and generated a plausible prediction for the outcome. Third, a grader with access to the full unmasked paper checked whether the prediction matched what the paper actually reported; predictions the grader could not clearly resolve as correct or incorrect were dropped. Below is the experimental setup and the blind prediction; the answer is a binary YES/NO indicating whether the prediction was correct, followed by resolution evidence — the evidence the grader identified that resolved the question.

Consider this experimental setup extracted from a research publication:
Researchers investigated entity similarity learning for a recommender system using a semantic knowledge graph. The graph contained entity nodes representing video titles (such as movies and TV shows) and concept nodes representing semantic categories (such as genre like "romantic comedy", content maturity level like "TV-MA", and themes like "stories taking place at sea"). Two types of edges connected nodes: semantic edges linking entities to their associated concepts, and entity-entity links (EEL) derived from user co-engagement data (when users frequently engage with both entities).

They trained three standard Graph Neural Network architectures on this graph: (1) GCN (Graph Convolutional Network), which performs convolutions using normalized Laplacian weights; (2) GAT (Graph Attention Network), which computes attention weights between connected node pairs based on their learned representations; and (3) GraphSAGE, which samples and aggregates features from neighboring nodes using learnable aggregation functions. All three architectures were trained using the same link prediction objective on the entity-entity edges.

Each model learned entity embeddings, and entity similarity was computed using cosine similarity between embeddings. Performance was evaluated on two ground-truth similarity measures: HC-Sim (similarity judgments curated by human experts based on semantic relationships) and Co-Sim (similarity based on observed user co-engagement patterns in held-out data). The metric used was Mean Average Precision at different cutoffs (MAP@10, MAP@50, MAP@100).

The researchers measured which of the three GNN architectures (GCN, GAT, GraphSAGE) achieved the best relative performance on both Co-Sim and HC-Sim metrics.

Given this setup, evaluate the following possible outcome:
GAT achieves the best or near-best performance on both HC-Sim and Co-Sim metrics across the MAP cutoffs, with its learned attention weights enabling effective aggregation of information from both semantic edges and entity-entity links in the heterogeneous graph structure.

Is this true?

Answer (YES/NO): YES